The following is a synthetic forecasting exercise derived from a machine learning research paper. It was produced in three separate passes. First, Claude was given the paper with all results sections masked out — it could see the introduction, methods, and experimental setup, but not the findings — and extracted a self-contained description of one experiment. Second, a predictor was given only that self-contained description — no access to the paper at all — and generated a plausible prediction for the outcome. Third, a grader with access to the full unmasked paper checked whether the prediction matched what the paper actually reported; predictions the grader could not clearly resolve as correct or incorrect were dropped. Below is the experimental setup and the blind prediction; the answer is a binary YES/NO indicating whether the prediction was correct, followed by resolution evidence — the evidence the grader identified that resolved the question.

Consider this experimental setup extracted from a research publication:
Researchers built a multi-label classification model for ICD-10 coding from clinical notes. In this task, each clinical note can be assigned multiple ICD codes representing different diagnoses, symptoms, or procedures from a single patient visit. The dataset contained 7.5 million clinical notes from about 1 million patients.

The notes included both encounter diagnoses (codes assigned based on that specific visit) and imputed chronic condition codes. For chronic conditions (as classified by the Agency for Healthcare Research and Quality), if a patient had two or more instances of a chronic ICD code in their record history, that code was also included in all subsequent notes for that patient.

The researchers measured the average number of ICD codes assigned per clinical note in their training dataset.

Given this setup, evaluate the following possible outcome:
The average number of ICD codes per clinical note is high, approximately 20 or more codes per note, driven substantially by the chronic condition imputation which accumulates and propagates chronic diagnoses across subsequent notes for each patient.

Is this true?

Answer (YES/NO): NO